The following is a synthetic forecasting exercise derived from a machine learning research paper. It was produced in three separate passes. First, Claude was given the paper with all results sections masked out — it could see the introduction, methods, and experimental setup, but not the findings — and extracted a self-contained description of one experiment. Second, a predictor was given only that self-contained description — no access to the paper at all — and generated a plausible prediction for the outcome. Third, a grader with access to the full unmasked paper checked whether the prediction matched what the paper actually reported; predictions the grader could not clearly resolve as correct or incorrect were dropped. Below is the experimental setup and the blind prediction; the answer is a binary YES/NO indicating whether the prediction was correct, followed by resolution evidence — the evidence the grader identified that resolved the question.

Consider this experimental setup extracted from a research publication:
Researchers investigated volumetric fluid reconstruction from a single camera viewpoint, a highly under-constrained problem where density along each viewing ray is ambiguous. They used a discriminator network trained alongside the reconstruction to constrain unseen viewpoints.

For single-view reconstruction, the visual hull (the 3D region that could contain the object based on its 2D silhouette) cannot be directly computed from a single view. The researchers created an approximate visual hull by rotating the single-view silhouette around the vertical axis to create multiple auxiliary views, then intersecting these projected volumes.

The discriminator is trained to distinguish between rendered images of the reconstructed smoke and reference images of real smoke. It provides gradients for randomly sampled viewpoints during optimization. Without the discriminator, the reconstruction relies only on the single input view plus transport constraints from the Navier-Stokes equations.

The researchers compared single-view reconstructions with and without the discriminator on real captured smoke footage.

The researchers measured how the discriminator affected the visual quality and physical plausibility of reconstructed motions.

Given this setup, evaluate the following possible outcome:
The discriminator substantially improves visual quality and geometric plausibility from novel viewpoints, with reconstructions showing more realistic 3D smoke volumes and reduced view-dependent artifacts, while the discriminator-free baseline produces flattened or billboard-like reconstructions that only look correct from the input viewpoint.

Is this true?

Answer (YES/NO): NO